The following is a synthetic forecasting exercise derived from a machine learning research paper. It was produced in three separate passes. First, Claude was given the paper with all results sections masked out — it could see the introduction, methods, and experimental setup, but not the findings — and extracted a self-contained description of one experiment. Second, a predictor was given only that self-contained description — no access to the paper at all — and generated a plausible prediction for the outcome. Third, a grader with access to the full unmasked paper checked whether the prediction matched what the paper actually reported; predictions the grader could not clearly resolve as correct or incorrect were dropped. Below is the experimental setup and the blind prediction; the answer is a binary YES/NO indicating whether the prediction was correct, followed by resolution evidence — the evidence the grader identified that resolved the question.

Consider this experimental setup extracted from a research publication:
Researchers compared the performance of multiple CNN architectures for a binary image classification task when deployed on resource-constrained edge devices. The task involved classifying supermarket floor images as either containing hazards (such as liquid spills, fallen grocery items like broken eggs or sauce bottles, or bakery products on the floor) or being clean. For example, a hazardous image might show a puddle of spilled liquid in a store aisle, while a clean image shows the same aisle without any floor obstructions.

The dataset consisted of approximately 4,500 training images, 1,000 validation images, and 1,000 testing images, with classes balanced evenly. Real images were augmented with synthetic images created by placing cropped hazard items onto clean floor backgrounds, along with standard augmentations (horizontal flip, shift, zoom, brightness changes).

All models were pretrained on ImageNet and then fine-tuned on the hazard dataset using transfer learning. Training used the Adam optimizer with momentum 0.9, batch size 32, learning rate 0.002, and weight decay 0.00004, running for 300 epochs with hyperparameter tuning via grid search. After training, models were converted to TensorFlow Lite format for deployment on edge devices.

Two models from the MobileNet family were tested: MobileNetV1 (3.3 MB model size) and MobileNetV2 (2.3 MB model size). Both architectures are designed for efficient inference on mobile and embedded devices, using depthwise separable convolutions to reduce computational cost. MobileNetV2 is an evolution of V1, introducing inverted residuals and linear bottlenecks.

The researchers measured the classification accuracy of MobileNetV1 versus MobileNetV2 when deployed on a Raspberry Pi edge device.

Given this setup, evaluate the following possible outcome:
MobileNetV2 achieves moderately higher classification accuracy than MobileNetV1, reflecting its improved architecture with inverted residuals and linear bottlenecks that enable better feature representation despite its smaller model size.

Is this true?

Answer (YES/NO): NO